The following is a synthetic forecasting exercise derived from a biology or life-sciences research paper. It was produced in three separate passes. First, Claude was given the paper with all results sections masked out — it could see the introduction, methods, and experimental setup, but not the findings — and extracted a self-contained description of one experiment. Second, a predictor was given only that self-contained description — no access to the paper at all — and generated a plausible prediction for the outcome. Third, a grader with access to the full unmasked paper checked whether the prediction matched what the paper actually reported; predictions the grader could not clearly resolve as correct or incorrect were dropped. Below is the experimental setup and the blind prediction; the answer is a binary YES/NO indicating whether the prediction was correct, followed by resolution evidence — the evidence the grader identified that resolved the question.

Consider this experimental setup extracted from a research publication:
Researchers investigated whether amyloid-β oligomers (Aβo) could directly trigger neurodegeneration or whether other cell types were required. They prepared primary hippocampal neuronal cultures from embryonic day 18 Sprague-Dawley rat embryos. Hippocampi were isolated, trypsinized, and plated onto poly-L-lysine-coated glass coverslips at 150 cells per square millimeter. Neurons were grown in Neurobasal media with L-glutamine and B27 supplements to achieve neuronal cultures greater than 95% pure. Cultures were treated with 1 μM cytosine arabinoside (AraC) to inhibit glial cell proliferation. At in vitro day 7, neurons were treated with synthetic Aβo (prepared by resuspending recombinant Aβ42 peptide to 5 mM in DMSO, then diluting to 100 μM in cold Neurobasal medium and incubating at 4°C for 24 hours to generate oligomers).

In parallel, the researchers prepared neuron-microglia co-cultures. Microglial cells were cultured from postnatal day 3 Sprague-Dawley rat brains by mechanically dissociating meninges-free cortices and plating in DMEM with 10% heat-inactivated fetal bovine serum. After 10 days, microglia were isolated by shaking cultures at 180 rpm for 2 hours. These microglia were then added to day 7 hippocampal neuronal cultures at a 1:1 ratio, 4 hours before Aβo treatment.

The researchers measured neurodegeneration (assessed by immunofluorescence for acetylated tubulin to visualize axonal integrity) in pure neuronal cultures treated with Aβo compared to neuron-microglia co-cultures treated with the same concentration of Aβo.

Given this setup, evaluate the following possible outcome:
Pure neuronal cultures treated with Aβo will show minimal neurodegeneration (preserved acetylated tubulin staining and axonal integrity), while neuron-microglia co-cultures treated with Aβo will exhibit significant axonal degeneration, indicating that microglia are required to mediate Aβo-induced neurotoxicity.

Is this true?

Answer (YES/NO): NO